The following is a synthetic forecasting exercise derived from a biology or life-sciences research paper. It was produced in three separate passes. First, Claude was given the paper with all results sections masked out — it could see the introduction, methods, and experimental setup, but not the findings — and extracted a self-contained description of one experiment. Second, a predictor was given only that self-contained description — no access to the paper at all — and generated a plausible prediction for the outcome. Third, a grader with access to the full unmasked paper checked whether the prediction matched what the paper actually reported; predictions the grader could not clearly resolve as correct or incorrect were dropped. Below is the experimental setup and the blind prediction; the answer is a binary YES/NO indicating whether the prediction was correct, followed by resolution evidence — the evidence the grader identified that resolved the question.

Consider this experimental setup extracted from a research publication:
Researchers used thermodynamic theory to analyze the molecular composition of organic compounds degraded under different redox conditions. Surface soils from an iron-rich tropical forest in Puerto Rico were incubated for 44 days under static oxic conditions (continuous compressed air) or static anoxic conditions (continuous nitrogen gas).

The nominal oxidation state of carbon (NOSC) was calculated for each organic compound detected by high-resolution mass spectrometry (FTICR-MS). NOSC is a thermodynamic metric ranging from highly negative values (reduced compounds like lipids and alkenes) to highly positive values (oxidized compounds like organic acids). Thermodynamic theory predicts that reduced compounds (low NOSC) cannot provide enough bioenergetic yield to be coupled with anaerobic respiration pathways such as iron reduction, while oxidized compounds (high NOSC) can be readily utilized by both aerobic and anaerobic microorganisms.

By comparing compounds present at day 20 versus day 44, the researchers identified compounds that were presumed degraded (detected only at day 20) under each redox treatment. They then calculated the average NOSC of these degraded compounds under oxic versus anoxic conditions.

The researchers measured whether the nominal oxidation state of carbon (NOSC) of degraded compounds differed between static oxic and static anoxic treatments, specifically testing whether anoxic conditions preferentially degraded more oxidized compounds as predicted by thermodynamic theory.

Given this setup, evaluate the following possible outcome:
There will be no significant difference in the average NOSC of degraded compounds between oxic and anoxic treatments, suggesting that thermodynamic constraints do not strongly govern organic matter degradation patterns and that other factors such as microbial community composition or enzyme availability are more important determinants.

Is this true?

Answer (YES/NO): NO